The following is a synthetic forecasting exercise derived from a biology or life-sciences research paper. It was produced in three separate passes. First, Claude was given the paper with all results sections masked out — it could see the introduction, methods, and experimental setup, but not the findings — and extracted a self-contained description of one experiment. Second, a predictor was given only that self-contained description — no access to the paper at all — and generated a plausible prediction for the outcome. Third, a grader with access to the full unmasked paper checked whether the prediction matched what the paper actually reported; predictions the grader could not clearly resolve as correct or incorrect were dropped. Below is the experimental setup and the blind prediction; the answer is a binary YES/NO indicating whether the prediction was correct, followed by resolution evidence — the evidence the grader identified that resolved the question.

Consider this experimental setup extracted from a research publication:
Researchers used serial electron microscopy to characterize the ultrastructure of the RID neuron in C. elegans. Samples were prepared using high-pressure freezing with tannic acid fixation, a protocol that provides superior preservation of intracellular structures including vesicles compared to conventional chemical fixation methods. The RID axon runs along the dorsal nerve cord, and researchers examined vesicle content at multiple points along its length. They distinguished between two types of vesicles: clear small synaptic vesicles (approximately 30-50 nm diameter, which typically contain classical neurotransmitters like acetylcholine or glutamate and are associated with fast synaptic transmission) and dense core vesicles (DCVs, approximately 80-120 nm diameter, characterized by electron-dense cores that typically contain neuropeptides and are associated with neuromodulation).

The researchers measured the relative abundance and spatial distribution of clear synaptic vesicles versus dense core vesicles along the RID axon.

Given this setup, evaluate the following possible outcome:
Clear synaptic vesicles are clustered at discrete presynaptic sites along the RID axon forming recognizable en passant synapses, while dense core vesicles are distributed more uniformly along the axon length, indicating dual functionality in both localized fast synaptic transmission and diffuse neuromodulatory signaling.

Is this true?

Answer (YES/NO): NO